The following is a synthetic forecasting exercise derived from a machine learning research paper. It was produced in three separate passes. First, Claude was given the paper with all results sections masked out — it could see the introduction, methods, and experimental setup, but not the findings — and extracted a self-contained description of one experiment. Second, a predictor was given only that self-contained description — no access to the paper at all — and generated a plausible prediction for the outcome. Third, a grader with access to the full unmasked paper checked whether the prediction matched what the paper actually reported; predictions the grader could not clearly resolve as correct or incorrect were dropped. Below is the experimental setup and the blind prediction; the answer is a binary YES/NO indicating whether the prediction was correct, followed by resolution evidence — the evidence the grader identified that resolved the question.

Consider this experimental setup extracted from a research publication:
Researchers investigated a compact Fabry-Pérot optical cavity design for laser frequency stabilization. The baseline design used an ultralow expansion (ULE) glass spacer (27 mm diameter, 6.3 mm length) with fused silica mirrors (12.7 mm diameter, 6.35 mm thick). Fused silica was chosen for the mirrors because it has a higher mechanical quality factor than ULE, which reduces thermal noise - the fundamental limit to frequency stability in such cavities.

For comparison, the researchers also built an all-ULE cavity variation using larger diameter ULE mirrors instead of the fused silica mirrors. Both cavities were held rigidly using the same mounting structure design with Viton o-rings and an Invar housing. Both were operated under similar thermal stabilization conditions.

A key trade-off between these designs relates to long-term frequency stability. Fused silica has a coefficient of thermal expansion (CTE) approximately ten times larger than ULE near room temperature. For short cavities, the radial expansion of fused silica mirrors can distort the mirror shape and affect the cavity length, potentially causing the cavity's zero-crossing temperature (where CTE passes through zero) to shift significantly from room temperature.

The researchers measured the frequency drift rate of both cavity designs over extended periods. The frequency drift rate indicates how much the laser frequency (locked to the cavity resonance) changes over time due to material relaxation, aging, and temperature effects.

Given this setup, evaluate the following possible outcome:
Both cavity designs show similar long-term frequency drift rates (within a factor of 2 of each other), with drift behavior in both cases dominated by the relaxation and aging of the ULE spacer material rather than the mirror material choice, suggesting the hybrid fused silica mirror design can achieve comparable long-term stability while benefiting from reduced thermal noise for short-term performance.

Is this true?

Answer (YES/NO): NO